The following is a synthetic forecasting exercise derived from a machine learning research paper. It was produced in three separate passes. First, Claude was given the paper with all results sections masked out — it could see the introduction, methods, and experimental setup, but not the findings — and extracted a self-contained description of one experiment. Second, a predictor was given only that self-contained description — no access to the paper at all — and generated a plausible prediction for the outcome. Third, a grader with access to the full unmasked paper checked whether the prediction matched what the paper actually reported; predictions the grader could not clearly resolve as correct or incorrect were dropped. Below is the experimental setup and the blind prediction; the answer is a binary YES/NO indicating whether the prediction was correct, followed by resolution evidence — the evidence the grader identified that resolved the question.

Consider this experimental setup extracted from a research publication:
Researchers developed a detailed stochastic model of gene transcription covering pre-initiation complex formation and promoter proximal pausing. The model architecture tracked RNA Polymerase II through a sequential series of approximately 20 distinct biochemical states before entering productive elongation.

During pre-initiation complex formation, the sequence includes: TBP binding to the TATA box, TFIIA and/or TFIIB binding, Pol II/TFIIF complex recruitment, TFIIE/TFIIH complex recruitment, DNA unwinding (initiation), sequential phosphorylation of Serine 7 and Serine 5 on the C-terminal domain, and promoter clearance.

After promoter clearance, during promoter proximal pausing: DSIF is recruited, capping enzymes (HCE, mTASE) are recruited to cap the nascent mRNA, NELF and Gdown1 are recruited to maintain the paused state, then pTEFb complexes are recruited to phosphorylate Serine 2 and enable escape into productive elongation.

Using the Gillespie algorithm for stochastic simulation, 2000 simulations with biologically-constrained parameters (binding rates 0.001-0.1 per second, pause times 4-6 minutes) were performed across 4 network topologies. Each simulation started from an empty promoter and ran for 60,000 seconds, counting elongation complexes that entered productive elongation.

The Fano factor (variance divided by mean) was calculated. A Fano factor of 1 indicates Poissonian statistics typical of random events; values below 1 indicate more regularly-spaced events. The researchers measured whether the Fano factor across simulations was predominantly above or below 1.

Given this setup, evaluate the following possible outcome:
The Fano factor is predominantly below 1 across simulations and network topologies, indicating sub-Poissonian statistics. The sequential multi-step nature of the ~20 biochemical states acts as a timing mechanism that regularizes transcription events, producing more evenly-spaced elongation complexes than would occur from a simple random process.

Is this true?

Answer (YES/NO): YES